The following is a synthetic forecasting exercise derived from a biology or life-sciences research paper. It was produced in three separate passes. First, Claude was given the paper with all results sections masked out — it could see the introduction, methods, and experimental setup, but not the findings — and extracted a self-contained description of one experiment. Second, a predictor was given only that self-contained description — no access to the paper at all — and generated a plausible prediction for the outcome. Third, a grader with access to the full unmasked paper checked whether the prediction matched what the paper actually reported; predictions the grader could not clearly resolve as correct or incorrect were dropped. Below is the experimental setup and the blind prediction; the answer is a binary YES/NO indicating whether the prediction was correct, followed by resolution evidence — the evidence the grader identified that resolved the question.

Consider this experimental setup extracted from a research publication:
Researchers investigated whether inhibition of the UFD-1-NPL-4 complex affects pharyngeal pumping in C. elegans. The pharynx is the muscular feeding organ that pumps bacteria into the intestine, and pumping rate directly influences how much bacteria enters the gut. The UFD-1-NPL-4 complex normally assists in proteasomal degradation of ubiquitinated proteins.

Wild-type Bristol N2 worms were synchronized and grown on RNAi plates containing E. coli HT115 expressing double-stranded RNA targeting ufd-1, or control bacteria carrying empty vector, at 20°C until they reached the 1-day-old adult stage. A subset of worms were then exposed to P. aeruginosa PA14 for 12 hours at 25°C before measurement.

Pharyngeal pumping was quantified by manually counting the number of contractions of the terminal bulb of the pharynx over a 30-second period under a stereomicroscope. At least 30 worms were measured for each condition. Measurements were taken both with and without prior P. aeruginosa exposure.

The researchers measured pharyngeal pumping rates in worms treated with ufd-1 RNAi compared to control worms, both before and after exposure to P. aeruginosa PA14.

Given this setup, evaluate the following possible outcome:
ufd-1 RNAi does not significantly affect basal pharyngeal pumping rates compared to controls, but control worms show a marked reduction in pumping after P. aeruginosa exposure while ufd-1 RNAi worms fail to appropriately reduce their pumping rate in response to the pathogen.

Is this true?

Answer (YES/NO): NO